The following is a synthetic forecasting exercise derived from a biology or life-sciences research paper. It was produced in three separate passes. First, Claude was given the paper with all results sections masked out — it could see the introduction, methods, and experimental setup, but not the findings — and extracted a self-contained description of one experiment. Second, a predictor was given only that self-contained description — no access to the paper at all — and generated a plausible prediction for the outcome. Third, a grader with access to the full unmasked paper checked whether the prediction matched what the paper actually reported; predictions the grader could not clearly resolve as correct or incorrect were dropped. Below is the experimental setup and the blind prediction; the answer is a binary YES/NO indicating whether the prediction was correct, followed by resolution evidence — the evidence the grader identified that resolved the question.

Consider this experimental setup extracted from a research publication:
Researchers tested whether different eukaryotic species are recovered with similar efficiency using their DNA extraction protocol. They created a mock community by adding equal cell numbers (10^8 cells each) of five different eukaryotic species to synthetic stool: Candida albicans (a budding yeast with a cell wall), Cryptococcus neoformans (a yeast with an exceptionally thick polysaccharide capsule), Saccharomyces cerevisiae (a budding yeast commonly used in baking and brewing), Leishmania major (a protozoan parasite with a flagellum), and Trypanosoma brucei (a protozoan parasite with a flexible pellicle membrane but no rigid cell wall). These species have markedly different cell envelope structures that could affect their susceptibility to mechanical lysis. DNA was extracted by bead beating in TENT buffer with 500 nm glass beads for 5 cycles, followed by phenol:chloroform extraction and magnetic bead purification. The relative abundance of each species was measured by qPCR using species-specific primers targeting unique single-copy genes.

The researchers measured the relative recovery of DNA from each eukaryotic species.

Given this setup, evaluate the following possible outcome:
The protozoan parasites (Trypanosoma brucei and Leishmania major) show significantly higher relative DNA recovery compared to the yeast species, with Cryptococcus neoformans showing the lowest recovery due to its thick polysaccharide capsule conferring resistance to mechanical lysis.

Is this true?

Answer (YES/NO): NO